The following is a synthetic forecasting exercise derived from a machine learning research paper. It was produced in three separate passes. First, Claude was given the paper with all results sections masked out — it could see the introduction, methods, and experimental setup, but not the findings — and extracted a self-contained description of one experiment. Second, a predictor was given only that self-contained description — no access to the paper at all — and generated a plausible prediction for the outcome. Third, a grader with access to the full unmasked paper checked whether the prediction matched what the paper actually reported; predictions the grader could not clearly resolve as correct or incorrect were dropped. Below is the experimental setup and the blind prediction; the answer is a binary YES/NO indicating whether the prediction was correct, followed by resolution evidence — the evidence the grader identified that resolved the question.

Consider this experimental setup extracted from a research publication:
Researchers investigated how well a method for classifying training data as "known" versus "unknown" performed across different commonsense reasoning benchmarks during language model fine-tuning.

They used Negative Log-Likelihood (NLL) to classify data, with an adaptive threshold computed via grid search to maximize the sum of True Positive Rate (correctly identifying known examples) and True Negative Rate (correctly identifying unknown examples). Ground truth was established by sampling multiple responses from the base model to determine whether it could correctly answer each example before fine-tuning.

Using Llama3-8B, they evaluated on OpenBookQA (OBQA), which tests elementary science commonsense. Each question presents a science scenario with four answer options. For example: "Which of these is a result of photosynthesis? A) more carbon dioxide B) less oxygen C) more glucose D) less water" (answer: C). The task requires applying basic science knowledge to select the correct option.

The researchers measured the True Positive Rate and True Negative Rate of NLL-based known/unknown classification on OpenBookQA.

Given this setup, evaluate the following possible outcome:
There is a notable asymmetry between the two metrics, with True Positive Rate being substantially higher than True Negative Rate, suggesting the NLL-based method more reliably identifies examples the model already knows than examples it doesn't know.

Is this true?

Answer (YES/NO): NO